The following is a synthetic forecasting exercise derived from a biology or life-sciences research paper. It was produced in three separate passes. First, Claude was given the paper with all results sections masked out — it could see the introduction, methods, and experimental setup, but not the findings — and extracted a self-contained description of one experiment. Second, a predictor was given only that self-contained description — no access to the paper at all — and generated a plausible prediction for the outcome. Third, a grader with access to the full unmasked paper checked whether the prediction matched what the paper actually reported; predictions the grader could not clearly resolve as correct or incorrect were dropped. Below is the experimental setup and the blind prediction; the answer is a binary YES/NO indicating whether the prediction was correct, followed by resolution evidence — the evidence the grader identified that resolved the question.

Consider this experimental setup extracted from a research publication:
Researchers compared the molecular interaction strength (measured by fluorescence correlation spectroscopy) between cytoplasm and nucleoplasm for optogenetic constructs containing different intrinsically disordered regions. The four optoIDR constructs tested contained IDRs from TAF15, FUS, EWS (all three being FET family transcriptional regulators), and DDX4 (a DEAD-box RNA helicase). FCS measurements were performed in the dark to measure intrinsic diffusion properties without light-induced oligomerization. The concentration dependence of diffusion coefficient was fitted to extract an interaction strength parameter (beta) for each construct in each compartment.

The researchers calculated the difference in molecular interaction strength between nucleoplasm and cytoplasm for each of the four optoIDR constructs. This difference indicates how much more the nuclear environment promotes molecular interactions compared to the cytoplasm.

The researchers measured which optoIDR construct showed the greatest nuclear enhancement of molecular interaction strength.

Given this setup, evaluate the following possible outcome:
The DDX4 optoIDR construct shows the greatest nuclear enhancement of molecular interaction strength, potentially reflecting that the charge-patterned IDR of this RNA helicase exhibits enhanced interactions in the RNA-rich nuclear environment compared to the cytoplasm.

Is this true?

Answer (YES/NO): NO